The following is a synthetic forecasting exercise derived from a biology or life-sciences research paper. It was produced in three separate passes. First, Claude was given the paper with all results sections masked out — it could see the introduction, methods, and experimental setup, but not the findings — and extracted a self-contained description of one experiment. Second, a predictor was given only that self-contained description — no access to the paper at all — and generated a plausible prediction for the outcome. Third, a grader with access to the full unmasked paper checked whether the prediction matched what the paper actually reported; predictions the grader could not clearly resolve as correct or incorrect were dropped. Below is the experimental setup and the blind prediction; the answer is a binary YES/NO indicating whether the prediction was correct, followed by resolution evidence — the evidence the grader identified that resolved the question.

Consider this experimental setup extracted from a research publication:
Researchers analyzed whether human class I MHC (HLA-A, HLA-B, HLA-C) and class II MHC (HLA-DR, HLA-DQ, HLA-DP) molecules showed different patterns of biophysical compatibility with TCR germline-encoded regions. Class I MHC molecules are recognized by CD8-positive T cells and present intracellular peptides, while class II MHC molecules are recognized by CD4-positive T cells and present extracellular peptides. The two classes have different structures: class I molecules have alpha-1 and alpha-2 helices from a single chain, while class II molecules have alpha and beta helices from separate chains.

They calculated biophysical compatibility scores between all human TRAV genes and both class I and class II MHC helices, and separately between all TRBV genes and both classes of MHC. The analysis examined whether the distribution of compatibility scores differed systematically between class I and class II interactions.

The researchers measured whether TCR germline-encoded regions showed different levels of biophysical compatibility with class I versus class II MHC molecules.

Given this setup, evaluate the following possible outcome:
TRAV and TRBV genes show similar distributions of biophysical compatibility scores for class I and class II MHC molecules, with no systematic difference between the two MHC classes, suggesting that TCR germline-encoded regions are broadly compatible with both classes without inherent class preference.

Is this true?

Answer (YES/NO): NO